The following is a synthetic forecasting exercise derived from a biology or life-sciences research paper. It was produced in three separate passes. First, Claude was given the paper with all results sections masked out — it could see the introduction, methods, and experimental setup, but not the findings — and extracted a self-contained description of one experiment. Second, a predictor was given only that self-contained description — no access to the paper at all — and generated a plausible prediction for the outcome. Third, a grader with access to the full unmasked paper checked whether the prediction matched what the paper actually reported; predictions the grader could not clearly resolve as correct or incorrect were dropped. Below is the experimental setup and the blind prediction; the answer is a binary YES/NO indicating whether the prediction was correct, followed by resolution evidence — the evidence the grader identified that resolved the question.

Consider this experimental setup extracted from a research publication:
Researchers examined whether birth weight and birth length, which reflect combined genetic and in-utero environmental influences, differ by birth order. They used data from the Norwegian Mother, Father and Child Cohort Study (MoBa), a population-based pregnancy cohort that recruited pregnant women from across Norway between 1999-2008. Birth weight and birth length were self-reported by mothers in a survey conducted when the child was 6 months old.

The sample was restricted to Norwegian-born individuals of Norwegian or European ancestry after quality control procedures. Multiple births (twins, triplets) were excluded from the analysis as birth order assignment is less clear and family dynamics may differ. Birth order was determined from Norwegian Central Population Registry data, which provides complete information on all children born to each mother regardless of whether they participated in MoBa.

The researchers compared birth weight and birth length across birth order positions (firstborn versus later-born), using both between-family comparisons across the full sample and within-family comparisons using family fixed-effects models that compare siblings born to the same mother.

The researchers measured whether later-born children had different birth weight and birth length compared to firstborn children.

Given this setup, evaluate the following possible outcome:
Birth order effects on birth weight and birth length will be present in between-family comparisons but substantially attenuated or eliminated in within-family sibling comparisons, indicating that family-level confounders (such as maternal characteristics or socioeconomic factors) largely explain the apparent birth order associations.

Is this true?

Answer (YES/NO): NO